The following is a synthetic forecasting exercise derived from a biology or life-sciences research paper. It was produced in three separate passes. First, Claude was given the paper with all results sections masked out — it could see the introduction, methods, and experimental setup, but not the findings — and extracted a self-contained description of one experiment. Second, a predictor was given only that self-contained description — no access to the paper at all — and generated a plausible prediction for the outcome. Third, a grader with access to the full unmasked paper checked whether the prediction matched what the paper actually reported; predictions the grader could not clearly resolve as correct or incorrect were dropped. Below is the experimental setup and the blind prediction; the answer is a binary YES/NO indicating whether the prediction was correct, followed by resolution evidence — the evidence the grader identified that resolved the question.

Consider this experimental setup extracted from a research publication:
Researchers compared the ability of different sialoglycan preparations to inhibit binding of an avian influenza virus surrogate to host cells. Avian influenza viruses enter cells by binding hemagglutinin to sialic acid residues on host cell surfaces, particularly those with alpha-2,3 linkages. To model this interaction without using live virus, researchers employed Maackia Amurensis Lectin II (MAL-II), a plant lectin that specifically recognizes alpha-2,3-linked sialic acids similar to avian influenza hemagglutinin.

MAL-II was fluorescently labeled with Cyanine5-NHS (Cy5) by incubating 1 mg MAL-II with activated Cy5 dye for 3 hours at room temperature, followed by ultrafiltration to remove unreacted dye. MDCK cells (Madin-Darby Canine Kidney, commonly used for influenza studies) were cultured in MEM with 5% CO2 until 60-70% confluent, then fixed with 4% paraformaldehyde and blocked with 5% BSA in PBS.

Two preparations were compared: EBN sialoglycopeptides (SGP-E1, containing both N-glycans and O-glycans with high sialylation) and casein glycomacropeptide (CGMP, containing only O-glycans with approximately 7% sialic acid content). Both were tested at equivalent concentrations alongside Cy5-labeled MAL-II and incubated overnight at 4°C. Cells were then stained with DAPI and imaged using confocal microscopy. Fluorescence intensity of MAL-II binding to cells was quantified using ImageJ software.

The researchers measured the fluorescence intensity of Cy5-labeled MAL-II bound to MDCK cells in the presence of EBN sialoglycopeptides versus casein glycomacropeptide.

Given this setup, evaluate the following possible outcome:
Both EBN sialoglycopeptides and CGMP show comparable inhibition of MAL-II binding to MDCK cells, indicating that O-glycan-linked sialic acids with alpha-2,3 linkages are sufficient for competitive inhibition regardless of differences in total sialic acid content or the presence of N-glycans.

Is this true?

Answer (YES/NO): NO